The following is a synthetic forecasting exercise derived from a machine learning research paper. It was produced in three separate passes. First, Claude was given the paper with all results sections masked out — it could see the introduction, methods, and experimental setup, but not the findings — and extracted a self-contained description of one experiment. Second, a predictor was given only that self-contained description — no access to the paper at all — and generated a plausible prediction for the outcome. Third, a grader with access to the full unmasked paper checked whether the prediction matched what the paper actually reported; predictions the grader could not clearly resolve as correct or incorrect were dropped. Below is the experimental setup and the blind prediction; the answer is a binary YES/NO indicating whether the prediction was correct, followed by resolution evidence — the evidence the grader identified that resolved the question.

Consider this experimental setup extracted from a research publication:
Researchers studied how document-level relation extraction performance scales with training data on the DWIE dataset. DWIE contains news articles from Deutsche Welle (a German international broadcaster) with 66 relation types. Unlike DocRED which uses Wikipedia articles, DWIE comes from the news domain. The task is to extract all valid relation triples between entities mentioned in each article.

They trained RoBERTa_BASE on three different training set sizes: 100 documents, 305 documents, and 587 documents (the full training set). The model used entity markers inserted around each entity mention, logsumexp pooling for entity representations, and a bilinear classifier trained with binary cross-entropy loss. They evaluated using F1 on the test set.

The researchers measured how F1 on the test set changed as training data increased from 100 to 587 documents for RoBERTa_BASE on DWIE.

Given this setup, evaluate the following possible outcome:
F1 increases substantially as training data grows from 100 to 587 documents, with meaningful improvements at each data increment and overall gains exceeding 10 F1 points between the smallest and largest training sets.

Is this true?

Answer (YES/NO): YES